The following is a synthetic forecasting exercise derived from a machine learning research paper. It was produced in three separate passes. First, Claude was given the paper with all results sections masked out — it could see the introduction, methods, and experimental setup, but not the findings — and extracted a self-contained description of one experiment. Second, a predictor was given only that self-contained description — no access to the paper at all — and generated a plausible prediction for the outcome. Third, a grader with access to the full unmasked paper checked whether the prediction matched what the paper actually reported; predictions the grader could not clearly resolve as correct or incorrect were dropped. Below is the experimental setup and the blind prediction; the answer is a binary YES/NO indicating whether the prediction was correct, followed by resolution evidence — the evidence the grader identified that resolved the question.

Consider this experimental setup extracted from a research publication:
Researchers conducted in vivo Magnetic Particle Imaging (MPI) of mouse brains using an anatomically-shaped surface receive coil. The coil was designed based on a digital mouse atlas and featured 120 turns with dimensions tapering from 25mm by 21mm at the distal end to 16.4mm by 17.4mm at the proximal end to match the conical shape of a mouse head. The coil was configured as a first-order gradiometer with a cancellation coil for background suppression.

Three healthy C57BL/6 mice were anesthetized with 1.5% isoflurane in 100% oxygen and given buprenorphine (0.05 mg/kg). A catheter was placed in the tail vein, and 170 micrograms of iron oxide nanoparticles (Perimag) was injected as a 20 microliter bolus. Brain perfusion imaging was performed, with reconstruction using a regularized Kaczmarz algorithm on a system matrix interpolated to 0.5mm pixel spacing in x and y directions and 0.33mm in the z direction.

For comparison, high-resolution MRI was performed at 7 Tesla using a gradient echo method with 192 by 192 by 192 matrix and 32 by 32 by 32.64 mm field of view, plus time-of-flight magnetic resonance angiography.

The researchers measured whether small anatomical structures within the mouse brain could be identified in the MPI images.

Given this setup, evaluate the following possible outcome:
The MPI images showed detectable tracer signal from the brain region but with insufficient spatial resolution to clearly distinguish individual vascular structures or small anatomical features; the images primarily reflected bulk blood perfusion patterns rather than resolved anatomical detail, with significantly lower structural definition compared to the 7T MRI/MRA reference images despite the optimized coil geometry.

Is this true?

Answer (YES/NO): NO